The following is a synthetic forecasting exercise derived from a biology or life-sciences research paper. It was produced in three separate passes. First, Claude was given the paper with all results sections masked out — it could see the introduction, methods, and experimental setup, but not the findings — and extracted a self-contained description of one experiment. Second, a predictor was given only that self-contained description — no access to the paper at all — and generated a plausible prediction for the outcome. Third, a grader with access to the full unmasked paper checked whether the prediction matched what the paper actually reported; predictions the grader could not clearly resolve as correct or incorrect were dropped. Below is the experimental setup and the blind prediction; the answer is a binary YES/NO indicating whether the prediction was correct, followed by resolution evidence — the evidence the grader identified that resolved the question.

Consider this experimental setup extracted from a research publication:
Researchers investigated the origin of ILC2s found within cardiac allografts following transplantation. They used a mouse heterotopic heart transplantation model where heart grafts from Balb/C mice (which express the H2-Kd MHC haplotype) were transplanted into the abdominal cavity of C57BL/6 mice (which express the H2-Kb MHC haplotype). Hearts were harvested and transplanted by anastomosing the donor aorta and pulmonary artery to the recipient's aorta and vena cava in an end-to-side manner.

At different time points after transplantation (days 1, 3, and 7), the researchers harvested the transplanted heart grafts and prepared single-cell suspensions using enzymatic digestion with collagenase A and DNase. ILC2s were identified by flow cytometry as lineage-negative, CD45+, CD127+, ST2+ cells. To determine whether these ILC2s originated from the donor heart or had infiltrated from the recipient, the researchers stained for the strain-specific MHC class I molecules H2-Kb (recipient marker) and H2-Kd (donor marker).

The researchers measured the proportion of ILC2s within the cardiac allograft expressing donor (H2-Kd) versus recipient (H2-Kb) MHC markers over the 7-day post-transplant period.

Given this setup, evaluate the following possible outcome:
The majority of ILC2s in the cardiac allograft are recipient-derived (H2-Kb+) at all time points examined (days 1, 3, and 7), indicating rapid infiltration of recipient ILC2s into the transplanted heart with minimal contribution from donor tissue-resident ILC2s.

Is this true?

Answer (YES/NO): NO